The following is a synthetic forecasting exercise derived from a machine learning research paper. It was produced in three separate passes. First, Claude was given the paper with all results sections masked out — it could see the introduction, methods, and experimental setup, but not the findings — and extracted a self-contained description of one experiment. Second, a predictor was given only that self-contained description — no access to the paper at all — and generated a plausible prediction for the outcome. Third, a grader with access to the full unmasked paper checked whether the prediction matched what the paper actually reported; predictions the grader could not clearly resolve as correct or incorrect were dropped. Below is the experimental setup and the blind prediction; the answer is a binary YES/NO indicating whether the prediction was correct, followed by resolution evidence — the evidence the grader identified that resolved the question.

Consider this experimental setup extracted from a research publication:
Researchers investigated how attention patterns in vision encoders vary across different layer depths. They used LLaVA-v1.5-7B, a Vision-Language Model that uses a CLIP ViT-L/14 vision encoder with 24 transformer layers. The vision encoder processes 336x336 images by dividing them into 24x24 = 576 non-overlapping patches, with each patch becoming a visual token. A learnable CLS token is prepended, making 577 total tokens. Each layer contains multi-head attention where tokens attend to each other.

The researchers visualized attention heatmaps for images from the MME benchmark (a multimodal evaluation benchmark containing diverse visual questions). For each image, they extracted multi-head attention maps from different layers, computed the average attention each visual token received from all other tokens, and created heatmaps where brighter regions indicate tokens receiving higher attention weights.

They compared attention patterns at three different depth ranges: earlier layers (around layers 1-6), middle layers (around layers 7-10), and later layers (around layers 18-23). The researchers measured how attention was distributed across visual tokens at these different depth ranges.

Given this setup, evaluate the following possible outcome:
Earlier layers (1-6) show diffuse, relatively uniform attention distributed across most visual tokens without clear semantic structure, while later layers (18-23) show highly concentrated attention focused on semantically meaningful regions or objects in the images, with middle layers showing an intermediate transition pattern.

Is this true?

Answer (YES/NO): NO